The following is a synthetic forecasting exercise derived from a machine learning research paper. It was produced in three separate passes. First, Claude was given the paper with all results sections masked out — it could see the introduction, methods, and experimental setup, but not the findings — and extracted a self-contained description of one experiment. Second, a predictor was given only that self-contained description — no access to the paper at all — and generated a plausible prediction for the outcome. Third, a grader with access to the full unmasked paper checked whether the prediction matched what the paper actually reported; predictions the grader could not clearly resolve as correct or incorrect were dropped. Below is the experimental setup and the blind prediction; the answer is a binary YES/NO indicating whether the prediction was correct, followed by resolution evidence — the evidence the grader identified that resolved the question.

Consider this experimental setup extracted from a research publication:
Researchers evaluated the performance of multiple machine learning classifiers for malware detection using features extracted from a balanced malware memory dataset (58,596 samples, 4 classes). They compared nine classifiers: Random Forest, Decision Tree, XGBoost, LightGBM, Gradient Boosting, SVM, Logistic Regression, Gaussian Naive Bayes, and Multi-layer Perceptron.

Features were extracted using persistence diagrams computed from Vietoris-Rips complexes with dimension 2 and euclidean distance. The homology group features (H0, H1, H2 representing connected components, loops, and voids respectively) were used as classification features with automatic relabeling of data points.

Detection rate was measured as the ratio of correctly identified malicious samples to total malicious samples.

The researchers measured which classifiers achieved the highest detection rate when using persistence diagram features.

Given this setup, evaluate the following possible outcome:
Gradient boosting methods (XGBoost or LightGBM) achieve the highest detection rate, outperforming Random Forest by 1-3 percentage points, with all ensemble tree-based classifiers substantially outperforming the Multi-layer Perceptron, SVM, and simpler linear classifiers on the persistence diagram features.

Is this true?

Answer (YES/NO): NO